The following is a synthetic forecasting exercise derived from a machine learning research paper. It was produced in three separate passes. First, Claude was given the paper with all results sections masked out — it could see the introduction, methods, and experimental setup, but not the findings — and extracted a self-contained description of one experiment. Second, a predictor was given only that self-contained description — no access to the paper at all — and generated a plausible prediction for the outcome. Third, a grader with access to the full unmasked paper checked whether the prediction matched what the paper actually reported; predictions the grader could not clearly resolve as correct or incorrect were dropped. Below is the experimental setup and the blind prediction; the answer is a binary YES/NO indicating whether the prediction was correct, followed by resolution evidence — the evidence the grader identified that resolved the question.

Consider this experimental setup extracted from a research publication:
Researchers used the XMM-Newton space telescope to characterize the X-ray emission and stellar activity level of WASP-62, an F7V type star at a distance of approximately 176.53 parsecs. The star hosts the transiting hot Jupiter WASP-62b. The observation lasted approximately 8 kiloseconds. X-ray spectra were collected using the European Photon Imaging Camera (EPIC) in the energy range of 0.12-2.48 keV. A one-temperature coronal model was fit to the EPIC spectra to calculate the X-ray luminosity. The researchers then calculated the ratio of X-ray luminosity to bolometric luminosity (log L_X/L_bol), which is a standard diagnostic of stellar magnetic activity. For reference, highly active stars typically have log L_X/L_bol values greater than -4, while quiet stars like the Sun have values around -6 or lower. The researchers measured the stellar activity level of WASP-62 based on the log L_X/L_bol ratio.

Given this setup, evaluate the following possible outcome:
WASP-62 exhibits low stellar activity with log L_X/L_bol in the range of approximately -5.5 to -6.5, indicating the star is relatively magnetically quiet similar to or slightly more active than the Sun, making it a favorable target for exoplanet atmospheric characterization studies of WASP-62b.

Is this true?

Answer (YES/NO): NO